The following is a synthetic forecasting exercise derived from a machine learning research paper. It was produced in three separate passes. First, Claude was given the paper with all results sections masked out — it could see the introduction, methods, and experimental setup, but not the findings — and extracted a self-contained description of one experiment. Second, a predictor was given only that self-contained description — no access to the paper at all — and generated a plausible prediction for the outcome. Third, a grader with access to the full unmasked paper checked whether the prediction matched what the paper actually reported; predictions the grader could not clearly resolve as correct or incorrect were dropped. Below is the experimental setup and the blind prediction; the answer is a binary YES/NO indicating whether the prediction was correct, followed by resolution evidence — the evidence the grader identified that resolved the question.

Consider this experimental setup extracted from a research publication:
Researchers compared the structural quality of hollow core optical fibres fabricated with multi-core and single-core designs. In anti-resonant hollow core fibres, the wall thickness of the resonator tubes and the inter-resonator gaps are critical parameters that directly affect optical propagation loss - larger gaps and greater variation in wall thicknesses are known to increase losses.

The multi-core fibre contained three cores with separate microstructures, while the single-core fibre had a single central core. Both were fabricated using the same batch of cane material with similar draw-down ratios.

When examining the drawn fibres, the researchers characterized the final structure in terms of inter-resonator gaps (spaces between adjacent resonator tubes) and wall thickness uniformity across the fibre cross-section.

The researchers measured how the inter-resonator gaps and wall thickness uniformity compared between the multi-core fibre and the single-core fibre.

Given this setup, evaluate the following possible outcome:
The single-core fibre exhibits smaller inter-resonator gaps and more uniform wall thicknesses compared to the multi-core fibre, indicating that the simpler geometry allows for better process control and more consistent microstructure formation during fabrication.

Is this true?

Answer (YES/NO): YES